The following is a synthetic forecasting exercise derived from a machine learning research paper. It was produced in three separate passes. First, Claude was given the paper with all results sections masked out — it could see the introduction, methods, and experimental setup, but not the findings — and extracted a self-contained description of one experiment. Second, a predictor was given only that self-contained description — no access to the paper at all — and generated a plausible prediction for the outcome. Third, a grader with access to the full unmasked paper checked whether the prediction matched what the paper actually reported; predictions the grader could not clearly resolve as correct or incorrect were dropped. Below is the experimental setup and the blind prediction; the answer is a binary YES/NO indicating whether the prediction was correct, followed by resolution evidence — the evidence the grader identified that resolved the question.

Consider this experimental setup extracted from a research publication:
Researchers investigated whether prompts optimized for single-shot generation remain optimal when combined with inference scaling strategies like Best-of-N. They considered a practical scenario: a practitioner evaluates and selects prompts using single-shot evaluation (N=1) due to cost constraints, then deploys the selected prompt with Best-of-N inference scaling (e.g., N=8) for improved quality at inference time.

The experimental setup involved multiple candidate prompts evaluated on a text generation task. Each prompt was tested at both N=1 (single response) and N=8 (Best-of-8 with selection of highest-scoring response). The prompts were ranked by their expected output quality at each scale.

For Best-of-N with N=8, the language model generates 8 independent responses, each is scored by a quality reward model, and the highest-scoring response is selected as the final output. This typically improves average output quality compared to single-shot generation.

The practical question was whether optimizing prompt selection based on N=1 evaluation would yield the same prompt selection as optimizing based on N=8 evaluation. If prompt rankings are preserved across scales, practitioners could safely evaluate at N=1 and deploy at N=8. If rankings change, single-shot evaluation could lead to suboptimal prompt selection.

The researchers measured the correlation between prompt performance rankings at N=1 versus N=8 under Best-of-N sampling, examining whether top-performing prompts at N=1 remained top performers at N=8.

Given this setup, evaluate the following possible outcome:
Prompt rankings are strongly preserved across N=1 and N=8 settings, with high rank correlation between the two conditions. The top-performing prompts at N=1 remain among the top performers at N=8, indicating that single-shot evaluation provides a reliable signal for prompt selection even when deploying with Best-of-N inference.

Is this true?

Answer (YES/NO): NO